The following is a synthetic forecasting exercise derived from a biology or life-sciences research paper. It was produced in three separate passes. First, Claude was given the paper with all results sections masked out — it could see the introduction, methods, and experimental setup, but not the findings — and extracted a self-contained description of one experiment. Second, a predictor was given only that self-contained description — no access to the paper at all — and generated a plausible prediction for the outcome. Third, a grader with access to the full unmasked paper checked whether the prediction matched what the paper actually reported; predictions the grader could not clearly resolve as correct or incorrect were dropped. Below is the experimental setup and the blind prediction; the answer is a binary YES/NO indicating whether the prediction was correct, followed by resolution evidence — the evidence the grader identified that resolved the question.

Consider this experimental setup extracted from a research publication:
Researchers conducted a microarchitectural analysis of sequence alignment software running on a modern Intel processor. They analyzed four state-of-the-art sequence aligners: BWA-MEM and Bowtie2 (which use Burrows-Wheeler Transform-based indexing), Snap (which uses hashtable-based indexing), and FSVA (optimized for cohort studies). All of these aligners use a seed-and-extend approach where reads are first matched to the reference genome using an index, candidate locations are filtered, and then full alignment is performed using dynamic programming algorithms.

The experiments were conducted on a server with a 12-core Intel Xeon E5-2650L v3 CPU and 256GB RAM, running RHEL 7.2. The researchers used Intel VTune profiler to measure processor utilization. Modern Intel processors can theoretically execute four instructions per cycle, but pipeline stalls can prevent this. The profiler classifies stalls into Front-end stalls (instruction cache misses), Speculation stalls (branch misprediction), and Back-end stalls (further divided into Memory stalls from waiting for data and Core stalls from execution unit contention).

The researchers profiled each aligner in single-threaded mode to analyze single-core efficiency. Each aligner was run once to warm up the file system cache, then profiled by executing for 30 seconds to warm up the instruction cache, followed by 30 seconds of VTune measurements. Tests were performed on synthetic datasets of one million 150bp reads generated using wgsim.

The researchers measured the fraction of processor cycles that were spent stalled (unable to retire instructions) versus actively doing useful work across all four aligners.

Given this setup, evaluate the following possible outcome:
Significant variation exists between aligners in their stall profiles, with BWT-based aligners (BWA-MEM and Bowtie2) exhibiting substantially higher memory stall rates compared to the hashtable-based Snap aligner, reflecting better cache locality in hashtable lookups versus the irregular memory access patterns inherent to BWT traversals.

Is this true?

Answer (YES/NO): NO